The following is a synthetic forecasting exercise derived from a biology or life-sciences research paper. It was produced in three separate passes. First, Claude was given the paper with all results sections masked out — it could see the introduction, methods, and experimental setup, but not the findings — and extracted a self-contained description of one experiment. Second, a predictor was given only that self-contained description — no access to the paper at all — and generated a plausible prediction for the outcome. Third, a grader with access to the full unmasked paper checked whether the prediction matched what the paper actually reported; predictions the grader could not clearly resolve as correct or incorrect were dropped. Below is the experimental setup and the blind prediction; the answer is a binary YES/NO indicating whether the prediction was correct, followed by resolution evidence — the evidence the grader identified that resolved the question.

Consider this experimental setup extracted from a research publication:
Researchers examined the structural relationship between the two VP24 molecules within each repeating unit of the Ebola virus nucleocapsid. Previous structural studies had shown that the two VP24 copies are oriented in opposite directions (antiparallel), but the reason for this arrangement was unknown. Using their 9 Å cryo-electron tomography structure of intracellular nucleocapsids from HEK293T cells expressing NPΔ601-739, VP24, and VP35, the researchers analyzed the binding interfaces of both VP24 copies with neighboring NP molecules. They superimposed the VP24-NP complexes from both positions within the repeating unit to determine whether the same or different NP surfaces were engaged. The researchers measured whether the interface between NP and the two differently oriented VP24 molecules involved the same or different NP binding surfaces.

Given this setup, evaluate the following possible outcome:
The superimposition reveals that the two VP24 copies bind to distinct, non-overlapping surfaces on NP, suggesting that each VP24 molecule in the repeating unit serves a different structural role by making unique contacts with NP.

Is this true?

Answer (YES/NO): NO